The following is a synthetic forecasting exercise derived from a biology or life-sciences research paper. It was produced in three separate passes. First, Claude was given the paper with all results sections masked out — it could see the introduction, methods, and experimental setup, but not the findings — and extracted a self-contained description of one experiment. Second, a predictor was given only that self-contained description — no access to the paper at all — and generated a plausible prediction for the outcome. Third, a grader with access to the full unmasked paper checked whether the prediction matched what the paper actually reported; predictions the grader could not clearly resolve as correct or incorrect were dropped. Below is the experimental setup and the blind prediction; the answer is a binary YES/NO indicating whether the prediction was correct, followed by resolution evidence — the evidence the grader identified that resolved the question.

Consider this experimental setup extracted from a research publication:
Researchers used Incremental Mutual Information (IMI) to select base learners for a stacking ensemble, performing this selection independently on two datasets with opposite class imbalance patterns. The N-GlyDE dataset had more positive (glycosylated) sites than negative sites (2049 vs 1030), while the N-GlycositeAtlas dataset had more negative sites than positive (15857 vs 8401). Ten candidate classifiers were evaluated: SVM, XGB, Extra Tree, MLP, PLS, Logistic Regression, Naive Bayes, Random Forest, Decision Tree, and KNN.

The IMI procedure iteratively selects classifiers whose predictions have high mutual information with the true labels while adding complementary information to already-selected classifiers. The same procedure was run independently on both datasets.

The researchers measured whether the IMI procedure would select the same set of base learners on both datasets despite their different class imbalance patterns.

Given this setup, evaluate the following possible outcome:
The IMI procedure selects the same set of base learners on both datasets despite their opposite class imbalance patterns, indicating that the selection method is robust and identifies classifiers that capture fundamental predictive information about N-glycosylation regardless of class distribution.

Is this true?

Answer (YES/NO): YES